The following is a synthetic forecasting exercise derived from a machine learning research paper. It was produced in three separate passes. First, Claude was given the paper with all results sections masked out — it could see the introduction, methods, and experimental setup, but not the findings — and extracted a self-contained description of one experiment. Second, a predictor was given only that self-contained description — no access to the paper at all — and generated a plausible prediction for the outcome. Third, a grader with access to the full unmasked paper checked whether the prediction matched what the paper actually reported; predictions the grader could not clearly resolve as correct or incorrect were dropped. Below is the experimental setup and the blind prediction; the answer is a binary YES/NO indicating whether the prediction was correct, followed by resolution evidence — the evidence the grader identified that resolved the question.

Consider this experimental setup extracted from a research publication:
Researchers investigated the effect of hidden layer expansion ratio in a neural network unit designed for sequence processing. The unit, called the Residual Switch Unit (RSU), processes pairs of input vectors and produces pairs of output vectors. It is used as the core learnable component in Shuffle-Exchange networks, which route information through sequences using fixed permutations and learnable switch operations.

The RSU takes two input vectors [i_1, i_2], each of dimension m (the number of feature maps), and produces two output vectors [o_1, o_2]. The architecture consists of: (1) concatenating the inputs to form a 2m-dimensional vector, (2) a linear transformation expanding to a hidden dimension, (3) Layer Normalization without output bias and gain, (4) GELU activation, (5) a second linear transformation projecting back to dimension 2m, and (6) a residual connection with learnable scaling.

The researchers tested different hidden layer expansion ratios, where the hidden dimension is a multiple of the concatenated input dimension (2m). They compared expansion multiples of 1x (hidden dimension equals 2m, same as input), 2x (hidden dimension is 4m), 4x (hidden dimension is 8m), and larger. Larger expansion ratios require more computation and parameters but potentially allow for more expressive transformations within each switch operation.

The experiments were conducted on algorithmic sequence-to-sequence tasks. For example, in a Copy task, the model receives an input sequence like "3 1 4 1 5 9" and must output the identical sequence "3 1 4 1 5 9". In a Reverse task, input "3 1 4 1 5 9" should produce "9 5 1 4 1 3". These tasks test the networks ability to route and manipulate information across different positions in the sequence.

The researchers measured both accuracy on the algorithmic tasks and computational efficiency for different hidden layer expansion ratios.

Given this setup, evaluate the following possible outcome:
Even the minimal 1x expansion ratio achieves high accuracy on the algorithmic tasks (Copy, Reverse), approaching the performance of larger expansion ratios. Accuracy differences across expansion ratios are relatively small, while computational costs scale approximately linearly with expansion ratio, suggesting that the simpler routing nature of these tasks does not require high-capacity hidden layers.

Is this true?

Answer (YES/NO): NO